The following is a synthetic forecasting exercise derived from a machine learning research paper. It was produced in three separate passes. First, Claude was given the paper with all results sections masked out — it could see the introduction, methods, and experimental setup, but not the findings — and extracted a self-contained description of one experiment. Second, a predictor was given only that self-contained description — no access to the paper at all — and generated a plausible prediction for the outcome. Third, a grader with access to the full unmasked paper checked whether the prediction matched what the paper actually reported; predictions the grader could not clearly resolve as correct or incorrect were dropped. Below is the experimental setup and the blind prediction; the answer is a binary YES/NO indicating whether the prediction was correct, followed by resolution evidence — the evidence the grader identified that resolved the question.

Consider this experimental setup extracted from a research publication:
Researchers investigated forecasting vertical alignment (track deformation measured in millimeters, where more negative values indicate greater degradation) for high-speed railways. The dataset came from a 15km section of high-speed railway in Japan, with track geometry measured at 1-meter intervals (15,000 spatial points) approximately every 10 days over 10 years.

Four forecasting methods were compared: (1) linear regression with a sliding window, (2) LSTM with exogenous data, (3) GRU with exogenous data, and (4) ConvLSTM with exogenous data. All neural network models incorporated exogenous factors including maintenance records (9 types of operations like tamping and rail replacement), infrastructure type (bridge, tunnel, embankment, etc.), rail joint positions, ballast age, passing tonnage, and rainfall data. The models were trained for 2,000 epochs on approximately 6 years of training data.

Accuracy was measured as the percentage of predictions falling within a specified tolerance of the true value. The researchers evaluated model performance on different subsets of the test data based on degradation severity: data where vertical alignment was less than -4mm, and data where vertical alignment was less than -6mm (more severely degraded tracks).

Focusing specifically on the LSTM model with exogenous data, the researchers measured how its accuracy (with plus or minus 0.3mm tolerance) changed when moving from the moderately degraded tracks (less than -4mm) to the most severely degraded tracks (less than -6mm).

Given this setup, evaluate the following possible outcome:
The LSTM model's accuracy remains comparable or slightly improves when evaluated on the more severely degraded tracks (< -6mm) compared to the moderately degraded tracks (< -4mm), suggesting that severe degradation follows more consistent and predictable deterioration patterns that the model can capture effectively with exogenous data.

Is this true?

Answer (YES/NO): NO